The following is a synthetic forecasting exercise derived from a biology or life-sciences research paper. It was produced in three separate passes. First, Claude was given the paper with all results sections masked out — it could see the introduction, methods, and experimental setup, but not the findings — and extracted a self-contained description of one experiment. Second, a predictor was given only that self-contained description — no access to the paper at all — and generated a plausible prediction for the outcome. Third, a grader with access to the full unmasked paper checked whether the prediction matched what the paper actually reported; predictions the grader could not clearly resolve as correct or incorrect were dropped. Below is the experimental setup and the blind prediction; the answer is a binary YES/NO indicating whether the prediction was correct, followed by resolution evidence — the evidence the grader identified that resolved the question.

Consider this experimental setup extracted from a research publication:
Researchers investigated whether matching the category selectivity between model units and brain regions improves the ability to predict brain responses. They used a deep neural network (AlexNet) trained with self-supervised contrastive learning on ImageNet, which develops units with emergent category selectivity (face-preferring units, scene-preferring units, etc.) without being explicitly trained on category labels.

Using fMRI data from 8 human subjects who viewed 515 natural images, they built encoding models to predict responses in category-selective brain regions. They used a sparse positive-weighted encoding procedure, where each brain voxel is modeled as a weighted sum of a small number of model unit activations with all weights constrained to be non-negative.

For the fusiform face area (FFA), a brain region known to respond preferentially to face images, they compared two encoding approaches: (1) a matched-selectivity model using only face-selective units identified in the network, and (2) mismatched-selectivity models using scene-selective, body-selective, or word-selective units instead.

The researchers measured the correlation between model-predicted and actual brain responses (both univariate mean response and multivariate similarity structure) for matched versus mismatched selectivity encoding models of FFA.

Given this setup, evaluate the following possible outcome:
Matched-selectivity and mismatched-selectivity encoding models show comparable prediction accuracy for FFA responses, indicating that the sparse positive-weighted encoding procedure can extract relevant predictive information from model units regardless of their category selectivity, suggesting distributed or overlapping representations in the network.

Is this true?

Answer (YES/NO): NO